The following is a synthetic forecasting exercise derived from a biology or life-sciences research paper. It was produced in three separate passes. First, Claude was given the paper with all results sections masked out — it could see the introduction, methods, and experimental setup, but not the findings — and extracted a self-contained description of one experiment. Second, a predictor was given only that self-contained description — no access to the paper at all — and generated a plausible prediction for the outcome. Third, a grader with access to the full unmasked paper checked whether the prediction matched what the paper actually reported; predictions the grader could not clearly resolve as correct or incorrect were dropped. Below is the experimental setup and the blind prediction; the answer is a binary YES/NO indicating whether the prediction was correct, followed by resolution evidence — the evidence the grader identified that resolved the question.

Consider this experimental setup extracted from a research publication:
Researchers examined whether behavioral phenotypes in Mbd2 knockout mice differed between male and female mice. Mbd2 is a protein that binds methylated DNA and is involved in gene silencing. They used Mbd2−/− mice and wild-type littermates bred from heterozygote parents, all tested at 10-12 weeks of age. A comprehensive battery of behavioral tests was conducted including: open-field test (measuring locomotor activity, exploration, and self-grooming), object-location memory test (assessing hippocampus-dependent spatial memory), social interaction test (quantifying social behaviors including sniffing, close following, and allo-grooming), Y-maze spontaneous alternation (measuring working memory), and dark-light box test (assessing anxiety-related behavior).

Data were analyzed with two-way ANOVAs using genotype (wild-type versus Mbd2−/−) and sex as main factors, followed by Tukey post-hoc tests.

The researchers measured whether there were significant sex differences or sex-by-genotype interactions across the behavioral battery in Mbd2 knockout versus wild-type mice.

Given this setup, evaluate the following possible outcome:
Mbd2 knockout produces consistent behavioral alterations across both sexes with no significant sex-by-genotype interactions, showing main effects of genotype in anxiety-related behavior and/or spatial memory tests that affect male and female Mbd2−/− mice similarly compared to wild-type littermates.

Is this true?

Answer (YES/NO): YES